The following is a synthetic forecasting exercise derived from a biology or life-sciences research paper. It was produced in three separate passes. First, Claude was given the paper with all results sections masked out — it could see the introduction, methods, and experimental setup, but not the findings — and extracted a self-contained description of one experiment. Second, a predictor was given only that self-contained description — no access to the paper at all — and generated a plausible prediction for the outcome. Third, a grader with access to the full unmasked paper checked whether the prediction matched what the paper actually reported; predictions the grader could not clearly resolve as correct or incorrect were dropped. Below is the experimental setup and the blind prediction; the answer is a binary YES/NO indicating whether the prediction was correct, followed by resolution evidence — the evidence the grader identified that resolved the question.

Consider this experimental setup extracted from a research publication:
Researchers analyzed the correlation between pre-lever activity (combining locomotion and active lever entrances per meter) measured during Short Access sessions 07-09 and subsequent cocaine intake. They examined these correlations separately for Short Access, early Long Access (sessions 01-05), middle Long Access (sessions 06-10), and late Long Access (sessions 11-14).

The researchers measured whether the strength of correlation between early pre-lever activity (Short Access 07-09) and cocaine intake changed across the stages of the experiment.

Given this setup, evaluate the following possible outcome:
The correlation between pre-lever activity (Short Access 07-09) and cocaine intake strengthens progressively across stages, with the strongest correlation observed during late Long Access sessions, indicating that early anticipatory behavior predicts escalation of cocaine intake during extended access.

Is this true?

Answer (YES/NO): NO